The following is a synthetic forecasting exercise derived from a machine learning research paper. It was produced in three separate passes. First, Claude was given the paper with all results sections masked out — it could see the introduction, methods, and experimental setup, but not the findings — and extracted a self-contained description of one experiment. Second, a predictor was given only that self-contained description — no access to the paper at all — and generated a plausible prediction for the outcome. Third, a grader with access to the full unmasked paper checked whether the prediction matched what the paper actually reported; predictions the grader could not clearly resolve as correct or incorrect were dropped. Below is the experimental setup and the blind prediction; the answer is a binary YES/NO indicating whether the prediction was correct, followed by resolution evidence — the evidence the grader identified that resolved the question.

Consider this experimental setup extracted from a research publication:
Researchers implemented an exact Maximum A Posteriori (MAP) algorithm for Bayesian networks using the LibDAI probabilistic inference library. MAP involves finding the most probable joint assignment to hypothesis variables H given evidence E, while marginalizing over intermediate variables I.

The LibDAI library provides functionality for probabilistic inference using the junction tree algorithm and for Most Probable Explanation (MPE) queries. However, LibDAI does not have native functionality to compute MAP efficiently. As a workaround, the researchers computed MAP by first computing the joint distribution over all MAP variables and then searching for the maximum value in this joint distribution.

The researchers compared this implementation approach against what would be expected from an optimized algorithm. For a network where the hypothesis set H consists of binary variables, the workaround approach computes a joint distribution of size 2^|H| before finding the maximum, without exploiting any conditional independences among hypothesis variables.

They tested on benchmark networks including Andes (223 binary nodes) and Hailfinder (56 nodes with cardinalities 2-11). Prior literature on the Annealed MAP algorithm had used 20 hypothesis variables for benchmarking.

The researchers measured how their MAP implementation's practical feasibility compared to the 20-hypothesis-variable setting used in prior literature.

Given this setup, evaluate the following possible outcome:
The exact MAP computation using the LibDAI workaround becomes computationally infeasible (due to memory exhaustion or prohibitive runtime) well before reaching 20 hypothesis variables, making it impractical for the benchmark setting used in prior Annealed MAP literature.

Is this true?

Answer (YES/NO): YES